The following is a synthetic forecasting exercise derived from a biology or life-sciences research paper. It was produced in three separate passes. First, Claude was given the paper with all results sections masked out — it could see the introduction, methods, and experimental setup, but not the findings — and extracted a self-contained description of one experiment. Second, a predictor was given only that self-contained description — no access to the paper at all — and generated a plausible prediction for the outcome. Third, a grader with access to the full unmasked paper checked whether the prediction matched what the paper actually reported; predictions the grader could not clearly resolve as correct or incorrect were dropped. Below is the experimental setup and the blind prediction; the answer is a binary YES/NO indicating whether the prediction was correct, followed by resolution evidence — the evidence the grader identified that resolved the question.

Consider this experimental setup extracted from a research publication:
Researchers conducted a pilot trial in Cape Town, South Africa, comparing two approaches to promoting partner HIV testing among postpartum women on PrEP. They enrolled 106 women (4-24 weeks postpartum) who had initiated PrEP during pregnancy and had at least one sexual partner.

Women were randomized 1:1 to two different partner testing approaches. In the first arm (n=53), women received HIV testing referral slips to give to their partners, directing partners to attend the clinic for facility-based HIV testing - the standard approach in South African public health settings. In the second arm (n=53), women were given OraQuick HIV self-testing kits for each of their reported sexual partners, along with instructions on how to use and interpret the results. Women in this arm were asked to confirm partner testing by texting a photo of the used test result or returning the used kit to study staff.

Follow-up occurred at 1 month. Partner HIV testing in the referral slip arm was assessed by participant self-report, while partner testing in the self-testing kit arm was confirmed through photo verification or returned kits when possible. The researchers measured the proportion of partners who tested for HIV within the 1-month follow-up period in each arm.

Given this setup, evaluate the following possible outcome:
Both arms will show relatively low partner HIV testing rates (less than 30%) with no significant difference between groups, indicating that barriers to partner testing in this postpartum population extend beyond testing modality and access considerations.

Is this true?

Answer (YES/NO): NO